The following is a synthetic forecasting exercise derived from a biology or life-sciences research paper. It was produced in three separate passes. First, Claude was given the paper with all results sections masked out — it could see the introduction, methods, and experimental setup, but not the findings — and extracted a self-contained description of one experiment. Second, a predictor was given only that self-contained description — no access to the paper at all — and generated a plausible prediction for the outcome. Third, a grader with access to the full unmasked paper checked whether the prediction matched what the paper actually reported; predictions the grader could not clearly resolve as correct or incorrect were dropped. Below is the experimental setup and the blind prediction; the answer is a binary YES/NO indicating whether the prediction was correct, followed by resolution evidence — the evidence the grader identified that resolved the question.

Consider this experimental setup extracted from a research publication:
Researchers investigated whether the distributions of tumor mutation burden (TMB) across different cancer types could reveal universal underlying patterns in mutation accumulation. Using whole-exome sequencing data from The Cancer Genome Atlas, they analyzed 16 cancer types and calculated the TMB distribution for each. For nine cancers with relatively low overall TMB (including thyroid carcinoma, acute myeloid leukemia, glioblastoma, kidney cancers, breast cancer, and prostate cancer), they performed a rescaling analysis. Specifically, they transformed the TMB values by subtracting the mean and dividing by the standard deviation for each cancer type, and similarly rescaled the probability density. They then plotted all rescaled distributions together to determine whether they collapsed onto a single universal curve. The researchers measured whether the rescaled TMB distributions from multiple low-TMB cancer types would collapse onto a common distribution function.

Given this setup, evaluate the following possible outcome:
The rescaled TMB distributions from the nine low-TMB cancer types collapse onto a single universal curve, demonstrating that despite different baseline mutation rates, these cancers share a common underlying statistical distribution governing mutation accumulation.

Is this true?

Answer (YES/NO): YES